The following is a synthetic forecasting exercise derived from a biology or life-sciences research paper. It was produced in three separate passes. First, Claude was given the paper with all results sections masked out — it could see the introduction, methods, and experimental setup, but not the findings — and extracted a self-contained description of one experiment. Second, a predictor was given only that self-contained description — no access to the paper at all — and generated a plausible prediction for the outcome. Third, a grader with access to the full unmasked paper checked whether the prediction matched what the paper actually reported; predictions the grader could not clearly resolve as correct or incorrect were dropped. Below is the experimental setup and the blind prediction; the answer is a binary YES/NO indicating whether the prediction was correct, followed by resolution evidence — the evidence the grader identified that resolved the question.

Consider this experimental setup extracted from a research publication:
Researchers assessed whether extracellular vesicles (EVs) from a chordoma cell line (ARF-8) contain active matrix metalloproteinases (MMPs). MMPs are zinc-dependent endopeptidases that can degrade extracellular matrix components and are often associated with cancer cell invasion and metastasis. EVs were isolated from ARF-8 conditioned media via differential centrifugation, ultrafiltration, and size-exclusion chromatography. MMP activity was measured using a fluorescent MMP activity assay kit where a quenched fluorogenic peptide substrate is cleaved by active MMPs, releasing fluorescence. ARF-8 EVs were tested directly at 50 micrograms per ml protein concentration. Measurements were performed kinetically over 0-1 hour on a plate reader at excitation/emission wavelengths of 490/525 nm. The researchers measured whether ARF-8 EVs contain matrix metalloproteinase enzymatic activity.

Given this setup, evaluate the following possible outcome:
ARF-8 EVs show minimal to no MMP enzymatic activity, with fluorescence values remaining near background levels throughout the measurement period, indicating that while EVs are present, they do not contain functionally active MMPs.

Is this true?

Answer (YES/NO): NO